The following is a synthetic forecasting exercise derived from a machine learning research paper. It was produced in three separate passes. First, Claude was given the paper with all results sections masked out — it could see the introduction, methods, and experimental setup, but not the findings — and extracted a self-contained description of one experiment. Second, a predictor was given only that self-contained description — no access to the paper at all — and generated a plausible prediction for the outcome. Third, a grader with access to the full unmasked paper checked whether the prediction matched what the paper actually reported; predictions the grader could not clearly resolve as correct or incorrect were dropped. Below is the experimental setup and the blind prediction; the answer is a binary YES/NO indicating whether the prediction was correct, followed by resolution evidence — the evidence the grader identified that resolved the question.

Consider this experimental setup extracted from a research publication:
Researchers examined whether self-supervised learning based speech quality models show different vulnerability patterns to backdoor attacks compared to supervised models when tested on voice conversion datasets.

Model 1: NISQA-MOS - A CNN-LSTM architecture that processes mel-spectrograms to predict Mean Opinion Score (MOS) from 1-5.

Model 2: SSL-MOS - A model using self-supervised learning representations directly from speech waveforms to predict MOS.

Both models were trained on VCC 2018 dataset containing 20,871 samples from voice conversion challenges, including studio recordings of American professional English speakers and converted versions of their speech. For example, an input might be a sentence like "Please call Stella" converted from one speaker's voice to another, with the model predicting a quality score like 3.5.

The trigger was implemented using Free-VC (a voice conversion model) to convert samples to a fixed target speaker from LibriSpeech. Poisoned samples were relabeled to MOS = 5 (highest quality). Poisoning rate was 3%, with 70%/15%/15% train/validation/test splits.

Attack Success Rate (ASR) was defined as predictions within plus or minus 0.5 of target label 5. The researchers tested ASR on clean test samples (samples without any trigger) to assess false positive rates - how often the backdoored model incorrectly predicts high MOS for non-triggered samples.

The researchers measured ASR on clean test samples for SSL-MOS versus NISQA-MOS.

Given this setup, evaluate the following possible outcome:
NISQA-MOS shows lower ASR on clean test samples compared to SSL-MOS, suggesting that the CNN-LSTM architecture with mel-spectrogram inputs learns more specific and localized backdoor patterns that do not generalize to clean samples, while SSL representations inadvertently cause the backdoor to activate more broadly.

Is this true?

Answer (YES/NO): NO